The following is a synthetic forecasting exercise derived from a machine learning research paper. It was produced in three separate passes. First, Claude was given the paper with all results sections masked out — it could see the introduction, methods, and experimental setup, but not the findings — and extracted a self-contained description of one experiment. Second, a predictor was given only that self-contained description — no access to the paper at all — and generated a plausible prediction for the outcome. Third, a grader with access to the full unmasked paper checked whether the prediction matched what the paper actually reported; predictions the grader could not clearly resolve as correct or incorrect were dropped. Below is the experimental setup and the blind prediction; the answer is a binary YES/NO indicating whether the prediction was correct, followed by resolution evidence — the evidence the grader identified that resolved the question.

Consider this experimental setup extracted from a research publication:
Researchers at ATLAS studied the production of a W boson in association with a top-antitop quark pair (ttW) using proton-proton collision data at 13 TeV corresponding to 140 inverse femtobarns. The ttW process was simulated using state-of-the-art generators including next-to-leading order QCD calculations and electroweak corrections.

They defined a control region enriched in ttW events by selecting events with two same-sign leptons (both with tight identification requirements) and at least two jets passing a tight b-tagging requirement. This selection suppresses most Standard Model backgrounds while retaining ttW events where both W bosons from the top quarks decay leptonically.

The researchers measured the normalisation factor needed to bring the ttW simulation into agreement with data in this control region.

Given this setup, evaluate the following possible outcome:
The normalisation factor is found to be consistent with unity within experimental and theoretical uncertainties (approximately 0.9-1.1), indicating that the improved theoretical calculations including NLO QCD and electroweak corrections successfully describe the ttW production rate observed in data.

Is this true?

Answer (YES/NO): NO